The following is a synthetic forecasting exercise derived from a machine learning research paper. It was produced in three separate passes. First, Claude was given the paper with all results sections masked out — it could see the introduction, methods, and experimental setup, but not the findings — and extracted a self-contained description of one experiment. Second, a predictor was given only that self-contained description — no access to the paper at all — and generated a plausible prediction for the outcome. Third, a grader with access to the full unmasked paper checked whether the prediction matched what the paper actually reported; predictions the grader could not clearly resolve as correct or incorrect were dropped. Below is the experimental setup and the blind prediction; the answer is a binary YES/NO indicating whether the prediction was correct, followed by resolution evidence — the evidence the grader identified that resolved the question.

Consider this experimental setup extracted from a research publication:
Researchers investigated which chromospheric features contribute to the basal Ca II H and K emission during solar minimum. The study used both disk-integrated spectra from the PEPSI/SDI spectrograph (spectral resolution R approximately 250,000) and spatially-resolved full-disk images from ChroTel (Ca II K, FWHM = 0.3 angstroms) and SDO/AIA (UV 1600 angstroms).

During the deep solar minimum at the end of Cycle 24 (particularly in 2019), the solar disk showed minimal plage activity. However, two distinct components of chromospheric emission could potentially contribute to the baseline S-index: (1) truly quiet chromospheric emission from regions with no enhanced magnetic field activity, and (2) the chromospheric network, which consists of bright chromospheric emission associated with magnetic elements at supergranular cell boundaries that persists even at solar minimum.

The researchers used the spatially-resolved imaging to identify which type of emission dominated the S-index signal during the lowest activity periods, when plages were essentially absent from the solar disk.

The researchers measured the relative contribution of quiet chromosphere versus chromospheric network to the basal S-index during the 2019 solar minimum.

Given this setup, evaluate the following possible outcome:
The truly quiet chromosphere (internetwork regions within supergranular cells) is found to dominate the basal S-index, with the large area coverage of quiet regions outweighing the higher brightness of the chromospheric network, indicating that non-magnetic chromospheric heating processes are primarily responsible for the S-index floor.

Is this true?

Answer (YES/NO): NO